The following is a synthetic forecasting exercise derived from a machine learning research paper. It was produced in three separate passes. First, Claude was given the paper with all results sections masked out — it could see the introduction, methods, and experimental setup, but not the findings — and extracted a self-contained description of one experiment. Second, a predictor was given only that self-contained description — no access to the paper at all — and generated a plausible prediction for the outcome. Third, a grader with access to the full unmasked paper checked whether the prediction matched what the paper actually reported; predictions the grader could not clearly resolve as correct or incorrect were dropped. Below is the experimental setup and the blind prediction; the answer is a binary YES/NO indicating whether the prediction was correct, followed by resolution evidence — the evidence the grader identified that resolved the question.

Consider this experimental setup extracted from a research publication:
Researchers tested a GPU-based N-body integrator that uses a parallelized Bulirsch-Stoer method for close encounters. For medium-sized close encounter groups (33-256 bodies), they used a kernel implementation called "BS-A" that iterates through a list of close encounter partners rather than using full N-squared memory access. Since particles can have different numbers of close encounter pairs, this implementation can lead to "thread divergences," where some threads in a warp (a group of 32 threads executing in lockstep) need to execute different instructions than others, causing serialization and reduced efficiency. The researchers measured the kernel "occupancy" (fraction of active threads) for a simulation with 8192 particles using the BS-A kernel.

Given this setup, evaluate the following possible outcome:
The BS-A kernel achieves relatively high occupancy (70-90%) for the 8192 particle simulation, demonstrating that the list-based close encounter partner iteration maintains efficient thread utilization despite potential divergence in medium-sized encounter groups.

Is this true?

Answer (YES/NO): YES